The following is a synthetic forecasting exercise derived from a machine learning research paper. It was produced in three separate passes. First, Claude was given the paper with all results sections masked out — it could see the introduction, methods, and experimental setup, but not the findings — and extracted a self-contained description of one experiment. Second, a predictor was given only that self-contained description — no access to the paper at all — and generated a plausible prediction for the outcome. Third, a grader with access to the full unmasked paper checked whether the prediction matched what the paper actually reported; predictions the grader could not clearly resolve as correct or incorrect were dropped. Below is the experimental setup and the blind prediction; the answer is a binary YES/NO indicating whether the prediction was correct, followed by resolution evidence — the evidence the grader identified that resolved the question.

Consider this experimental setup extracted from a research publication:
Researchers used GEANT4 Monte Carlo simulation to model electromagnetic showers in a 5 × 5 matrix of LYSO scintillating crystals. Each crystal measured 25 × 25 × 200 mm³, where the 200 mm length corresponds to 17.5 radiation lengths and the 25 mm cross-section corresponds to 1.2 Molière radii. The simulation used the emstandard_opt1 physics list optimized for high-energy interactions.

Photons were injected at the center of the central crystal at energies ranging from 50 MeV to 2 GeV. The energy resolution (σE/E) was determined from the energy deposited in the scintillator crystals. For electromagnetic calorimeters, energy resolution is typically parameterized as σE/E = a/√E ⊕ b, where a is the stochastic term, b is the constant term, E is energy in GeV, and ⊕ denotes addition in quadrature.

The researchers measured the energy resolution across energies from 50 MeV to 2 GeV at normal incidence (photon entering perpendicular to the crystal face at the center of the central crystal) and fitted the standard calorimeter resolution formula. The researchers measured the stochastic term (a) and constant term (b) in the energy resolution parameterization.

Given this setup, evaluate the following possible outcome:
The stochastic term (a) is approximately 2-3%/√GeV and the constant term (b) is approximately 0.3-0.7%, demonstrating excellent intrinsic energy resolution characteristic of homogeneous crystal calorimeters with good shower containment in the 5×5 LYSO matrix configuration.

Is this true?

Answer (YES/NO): NO